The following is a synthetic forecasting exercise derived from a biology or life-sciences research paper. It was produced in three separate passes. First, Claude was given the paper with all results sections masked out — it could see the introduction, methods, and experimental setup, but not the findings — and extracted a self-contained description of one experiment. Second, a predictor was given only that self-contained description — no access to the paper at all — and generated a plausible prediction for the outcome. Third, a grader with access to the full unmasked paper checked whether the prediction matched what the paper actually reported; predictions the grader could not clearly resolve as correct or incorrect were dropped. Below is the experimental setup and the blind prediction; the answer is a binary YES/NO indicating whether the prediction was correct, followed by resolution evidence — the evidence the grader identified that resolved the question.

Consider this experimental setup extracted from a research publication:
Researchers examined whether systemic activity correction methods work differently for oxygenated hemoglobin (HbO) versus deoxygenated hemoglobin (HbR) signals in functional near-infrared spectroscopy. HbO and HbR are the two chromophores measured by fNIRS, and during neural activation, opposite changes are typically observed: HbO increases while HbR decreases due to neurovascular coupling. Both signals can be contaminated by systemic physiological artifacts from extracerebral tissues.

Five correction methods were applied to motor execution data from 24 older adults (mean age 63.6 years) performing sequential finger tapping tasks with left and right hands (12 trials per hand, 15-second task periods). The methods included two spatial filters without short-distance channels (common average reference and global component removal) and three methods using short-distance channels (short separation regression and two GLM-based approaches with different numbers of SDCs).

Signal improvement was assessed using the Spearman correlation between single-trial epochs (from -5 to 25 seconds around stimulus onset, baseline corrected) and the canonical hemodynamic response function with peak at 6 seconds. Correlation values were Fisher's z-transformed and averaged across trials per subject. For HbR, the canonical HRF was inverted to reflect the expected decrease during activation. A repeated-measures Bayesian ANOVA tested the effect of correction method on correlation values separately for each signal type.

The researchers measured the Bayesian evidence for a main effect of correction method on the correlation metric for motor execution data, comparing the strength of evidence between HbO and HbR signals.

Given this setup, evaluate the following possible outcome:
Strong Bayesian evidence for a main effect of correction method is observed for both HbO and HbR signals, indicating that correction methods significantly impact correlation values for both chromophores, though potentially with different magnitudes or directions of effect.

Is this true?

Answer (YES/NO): NO